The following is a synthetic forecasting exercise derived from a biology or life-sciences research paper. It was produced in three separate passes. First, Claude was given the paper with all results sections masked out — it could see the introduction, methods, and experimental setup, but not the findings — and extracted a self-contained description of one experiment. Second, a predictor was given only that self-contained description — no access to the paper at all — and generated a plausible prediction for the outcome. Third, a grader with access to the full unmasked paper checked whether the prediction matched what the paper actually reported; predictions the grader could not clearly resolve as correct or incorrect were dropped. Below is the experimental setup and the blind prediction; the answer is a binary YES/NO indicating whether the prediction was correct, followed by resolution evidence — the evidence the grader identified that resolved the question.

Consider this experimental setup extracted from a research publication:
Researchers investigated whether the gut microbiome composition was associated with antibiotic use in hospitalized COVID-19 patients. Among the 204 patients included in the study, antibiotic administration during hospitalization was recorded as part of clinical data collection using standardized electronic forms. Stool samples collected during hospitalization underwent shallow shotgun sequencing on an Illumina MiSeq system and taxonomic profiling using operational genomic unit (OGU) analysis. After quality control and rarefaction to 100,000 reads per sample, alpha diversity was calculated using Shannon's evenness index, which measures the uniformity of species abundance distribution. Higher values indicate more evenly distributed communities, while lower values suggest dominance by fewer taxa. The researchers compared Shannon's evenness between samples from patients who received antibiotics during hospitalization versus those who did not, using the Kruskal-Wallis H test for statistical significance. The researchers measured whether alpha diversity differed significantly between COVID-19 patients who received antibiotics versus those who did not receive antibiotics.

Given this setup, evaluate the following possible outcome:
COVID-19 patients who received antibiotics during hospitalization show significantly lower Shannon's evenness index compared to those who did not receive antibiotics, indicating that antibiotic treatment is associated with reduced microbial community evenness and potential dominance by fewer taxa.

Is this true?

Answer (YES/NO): NO